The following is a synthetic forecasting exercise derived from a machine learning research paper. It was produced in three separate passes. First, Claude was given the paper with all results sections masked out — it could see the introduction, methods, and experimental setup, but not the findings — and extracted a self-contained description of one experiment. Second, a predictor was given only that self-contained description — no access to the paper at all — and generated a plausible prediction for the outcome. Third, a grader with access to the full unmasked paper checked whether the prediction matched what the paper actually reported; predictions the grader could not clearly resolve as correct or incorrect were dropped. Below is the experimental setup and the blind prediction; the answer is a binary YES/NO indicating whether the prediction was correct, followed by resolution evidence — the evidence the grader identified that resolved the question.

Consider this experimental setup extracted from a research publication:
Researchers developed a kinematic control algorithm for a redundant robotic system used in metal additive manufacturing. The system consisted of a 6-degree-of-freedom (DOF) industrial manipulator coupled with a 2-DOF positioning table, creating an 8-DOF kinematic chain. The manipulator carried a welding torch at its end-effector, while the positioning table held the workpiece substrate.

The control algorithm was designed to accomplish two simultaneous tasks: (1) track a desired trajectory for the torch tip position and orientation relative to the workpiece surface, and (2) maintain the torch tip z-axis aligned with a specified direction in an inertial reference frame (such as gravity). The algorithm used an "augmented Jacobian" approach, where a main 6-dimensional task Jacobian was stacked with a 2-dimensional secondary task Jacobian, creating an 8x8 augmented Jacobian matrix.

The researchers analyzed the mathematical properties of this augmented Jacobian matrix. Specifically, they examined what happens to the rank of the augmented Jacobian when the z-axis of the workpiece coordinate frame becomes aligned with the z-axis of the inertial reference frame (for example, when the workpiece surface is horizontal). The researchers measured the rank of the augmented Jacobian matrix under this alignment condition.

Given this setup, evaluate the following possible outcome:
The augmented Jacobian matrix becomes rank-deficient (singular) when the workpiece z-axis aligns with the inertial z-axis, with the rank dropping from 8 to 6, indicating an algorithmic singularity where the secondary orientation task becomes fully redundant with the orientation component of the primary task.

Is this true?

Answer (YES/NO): NO